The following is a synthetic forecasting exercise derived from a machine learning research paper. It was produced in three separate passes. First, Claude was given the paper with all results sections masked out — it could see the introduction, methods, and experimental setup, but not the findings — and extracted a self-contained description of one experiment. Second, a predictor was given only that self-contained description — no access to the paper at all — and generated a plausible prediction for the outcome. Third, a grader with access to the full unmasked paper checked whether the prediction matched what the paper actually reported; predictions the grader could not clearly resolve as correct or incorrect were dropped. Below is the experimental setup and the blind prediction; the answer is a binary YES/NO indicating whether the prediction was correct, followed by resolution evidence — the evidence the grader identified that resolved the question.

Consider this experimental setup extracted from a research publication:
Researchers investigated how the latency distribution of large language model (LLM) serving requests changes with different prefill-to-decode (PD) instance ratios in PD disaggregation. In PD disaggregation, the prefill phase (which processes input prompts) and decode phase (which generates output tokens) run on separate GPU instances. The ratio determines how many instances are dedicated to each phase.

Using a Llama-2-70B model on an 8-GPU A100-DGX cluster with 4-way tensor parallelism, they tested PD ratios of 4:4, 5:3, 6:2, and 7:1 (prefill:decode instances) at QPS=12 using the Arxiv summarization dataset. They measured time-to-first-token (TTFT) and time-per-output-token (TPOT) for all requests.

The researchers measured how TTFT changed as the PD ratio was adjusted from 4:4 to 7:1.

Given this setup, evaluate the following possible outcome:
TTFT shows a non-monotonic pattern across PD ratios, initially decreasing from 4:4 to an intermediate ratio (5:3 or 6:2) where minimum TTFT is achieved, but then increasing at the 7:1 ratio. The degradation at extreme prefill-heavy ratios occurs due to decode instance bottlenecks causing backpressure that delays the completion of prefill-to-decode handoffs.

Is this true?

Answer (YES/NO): YES